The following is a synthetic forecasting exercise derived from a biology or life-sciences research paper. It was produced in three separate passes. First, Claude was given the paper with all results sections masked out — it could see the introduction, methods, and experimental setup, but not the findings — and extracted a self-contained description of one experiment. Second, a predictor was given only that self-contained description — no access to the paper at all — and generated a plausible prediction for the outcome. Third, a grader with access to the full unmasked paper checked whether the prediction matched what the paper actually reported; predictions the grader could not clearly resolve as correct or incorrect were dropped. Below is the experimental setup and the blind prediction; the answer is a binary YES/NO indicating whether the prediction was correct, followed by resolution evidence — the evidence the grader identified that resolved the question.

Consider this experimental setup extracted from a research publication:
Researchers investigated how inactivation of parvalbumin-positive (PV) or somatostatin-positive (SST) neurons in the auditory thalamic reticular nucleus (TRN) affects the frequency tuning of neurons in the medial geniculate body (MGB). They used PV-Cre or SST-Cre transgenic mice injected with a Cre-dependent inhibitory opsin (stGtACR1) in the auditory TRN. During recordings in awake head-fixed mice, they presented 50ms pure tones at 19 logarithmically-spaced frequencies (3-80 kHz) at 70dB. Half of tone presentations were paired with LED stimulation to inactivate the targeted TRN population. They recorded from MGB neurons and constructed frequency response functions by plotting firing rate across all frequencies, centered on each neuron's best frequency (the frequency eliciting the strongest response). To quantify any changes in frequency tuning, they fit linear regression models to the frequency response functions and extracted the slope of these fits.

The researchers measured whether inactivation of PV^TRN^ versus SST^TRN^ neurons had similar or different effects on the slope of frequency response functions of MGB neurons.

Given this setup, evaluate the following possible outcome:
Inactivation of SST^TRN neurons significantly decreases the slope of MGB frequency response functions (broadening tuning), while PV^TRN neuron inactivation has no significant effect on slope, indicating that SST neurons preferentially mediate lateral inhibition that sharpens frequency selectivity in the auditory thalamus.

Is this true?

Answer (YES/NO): NO